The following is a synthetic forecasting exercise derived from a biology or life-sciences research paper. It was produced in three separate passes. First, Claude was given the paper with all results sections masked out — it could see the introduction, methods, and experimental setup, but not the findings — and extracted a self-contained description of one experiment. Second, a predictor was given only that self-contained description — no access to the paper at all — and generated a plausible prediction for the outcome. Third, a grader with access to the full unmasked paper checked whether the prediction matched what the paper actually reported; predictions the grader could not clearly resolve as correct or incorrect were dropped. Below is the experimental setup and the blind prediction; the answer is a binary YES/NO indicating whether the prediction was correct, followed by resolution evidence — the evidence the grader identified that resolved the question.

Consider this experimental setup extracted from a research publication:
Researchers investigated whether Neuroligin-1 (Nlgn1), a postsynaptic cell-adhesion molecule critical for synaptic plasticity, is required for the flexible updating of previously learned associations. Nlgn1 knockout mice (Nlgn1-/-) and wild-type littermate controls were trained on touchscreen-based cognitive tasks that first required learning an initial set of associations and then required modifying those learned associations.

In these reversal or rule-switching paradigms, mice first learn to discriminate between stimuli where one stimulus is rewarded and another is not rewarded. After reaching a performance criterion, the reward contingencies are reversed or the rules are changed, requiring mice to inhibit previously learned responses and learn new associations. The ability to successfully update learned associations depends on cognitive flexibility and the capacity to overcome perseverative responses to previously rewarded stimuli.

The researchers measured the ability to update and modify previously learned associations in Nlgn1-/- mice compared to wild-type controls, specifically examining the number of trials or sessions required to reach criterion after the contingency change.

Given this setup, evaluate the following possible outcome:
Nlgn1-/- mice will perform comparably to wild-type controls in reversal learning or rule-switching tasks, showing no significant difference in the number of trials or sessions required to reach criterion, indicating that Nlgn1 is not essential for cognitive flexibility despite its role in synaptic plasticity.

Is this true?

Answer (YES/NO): YES